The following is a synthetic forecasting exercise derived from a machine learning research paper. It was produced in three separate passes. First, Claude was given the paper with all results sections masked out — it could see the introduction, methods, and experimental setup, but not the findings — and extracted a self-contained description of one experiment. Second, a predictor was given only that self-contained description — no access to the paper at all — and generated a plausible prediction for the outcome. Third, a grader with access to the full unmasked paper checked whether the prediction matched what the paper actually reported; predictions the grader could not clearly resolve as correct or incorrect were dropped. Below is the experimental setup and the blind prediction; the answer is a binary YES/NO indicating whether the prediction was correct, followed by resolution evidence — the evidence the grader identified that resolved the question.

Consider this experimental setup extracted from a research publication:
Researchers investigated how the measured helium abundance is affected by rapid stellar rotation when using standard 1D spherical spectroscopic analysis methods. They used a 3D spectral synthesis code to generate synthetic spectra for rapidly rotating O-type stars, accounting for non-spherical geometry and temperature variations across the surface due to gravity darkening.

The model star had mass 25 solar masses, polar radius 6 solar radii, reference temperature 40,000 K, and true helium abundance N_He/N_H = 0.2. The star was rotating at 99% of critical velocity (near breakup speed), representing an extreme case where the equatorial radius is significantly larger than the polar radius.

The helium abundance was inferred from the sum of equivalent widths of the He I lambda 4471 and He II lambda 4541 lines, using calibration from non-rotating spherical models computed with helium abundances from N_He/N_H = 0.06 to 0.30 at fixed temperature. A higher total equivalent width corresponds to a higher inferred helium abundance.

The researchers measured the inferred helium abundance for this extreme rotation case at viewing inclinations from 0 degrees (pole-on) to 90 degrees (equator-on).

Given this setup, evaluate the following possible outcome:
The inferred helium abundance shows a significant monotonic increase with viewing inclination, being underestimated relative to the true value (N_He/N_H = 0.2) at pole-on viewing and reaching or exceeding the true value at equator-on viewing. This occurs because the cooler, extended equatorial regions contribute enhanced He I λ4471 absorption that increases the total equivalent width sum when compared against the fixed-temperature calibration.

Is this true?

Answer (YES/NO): NO